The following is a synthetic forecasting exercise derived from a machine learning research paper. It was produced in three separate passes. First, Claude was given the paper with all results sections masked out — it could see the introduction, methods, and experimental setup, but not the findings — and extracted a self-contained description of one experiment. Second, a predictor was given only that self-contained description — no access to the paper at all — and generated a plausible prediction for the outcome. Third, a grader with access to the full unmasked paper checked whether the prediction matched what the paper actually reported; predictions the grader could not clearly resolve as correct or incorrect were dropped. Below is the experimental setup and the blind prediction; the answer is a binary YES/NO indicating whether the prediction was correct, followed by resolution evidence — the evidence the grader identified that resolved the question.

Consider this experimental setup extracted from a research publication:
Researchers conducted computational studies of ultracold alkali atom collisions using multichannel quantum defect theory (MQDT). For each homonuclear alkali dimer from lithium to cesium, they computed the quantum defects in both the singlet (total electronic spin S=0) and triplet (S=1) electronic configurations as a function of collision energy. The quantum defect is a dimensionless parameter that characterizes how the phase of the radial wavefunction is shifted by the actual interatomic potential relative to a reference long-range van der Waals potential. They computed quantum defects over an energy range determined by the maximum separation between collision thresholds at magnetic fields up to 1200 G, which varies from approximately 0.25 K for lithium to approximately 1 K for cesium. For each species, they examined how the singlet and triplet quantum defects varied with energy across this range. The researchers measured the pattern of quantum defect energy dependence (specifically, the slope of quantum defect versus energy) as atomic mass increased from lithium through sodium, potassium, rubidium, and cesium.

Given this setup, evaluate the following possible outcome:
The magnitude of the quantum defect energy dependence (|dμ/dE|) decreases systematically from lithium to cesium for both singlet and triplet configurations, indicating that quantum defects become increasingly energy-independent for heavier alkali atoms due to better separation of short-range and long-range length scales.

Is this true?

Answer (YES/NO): NO